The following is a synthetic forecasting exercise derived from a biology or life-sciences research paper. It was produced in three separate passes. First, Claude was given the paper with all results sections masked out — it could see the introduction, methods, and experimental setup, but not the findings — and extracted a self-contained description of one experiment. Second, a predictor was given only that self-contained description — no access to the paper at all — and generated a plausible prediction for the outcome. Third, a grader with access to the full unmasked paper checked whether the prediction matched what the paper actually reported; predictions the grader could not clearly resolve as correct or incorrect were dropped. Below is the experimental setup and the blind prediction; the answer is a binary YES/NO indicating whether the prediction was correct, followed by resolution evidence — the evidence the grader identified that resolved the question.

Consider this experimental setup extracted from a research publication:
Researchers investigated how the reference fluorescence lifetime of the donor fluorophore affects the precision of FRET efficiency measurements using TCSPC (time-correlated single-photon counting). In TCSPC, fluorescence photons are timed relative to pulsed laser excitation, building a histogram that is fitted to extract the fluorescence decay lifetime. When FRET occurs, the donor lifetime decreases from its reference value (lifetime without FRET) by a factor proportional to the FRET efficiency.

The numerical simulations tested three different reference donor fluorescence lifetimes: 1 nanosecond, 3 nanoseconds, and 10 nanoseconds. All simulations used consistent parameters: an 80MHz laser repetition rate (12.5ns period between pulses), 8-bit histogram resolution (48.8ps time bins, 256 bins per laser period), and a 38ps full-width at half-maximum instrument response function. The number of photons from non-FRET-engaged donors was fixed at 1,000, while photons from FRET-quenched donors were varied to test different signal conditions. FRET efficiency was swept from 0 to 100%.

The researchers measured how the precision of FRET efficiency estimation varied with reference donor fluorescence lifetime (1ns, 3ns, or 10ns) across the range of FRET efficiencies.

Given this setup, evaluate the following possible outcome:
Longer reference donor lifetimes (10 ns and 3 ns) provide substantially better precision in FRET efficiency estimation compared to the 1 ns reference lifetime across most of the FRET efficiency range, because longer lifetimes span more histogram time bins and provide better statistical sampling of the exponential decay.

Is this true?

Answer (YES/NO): YES